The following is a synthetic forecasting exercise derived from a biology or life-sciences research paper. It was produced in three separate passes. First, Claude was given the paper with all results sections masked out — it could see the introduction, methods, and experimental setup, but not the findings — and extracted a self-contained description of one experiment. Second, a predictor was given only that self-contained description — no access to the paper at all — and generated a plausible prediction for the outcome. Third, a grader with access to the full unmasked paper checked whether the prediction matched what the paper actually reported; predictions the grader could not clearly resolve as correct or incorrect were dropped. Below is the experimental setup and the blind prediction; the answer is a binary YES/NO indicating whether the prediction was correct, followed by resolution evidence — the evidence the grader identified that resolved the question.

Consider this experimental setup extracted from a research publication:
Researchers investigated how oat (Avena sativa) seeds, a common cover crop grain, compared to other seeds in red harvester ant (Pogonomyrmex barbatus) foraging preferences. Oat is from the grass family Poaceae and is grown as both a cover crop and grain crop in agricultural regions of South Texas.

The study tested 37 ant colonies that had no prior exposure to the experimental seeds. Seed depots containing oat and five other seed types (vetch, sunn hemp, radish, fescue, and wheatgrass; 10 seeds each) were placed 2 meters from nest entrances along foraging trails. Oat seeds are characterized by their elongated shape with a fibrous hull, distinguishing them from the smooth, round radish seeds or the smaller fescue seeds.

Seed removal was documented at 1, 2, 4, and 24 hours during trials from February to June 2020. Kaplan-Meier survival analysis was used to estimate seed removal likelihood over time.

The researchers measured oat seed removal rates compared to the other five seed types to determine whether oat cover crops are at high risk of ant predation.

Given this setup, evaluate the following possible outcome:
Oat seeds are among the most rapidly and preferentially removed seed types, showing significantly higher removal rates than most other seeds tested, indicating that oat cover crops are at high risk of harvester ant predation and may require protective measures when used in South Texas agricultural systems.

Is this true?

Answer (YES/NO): YES